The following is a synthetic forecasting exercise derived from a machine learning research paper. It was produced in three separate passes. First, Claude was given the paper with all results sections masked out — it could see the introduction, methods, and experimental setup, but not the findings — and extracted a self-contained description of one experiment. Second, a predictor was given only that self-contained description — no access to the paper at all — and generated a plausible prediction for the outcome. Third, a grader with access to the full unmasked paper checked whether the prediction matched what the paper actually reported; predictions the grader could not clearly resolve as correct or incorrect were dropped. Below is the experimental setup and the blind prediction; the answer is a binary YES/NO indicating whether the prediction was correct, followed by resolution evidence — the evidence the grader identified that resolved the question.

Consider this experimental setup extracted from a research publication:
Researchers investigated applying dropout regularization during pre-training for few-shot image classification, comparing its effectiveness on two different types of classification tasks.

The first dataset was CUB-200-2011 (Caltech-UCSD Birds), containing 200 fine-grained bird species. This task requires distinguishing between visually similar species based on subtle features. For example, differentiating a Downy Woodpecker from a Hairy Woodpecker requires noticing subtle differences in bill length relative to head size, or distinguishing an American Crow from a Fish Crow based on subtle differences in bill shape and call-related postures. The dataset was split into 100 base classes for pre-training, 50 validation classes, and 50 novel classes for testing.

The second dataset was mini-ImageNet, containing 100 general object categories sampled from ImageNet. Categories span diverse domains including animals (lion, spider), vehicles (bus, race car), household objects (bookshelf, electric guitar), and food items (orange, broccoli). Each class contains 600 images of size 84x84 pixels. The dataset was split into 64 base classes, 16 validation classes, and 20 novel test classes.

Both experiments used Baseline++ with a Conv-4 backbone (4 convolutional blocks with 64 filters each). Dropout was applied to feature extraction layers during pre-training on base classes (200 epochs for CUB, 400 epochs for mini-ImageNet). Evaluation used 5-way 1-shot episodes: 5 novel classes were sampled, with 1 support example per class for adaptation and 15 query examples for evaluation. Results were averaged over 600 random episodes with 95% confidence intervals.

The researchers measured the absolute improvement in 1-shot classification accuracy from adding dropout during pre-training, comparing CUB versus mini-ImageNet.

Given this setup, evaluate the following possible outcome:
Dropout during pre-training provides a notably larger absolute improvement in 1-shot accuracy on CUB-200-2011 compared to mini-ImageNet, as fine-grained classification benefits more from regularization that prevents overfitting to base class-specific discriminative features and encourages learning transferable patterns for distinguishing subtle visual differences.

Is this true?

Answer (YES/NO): NO